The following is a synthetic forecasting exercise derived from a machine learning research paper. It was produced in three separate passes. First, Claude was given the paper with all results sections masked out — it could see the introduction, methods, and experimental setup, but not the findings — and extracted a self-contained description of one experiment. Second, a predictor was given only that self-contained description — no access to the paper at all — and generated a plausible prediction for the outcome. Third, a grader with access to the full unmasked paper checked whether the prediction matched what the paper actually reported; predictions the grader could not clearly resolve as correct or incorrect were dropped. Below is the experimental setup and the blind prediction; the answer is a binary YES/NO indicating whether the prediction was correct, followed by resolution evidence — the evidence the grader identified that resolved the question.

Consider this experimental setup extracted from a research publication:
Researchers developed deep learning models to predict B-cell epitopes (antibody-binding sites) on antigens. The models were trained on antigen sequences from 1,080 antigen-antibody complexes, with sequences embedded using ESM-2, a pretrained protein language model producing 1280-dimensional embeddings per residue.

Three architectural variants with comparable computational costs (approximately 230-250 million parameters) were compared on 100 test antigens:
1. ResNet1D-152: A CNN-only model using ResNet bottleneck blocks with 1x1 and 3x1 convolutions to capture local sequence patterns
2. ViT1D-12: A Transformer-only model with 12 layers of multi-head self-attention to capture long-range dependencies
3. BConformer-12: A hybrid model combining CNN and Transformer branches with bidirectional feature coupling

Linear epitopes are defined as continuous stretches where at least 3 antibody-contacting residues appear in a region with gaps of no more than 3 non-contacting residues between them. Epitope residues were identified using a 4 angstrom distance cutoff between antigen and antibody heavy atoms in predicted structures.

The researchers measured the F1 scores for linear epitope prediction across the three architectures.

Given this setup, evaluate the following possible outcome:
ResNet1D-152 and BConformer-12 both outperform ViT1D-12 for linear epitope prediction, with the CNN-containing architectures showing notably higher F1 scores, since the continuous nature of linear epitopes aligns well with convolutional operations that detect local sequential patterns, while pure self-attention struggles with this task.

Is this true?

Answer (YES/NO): YES